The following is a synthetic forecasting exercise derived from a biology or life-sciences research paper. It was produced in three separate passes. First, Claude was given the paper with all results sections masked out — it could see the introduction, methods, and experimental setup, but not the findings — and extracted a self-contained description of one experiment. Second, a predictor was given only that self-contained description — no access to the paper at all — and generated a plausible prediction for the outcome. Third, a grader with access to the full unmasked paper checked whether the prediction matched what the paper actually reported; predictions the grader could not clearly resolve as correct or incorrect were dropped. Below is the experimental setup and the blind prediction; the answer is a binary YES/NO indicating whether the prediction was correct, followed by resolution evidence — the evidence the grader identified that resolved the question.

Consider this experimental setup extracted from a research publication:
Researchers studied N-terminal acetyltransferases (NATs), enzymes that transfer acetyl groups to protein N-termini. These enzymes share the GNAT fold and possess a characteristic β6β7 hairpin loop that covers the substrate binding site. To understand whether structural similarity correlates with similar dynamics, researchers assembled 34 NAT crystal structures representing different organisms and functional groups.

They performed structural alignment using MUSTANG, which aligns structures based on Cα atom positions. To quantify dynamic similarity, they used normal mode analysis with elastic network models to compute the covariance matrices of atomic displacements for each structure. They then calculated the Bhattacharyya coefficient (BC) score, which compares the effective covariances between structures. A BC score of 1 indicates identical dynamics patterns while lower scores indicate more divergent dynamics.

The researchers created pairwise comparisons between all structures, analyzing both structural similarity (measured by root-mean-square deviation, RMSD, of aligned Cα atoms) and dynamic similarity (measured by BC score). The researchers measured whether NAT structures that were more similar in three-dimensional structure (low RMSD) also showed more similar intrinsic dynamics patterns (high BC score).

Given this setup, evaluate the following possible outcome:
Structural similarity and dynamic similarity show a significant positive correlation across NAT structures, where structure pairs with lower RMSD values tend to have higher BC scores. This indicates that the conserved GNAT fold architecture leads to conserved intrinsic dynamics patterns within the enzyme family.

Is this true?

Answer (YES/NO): YES